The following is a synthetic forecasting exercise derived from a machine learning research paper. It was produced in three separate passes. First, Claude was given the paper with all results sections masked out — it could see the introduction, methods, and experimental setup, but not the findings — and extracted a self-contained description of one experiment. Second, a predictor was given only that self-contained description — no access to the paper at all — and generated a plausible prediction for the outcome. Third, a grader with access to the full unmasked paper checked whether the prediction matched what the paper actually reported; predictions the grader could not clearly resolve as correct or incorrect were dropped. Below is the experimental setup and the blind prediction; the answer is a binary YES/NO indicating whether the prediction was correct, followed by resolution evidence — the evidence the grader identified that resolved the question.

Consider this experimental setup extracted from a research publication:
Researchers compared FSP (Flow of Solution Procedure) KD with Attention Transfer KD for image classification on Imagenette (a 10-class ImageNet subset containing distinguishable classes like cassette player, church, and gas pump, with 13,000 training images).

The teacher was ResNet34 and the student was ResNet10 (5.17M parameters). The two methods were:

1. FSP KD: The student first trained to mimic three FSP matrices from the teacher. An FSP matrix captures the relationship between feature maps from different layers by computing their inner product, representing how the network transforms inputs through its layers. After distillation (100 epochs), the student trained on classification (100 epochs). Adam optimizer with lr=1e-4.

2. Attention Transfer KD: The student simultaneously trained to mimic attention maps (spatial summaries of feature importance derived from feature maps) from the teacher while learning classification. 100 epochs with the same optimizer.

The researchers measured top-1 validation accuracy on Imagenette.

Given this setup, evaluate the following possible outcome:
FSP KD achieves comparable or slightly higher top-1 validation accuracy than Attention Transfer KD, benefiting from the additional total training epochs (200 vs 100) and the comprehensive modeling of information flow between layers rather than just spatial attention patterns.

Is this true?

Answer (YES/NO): YES